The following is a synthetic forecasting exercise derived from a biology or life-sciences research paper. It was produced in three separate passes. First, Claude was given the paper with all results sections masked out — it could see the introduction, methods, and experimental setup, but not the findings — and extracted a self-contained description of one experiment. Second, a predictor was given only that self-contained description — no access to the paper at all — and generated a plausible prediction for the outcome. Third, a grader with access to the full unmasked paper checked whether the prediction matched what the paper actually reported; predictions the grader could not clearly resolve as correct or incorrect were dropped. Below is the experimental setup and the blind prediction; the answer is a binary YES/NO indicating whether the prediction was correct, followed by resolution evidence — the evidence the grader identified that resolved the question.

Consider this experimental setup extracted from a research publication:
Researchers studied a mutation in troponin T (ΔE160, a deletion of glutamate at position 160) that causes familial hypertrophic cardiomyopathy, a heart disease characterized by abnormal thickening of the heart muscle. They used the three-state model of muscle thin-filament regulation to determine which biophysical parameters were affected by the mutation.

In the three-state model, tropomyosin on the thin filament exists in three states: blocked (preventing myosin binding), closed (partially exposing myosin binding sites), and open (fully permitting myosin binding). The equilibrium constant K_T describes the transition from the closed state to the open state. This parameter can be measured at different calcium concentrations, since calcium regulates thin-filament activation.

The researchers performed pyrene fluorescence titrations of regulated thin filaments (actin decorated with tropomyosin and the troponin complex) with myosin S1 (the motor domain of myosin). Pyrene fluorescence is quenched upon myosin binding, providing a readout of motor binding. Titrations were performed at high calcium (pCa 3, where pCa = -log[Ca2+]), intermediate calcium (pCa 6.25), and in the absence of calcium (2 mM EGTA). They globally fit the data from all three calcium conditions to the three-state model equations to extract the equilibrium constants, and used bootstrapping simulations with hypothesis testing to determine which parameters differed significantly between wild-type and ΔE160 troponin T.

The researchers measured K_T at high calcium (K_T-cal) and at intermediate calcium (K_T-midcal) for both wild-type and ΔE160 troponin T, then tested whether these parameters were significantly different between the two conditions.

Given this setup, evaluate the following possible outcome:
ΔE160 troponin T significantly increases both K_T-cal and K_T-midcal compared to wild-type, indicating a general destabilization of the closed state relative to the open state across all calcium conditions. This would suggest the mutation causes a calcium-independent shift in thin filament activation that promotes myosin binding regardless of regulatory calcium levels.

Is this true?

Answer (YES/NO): NO